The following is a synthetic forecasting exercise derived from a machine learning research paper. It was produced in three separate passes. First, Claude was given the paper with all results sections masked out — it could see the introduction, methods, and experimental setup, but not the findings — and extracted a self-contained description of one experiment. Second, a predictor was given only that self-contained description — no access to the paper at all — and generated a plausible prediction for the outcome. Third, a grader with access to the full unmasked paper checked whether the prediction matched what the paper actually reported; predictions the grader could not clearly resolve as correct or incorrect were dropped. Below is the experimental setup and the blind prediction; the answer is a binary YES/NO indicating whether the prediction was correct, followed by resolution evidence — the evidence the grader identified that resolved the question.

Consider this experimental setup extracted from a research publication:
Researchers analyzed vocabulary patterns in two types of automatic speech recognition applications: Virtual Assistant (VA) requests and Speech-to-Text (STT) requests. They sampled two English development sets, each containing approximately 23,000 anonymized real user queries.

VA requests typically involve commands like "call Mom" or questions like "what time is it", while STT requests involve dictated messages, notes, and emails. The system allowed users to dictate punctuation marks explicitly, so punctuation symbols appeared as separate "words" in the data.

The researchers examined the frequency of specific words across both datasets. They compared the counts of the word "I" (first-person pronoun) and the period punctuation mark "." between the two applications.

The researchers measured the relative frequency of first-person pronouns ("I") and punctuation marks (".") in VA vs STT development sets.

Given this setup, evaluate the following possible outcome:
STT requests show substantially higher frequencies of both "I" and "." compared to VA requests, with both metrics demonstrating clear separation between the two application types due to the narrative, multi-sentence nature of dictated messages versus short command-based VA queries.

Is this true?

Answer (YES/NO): YES